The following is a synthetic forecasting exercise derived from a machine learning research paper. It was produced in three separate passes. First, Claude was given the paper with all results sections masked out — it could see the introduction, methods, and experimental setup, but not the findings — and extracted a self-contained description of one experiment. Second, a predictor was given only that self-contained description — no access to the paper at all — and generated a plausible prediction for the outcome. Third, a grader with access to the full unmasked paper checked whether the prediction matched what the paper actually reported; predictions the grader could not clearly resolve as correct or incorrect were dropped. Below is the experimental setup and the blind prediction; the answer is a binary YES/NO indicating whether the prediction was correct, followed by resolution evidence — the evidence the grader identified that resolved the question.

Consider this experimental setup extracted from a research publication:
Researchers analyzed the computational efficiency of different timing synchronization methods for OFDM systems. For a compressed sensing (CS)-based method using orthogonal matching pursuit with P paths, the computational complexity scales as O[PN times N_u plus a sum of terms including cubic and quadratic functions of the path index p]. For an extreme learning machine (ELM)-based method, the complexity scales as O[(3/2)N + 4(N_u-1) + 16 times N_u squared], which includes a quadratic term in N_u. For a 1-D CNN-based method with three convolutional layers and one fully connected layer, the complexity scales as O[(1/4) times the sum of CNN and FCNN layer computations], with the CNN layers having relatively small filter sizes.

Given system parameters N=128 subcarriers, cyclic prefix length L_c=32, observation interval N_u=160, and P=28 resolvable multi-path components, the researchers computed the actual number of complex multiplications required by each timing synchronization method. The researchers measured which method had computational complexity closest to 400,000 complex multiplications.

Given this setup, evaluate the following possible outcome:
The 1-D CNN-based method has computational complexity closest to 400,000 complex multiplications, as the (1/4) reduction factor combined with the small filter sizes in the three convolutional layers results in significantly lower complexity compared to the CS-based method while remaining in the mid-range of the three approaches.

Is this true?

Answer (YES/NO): NO